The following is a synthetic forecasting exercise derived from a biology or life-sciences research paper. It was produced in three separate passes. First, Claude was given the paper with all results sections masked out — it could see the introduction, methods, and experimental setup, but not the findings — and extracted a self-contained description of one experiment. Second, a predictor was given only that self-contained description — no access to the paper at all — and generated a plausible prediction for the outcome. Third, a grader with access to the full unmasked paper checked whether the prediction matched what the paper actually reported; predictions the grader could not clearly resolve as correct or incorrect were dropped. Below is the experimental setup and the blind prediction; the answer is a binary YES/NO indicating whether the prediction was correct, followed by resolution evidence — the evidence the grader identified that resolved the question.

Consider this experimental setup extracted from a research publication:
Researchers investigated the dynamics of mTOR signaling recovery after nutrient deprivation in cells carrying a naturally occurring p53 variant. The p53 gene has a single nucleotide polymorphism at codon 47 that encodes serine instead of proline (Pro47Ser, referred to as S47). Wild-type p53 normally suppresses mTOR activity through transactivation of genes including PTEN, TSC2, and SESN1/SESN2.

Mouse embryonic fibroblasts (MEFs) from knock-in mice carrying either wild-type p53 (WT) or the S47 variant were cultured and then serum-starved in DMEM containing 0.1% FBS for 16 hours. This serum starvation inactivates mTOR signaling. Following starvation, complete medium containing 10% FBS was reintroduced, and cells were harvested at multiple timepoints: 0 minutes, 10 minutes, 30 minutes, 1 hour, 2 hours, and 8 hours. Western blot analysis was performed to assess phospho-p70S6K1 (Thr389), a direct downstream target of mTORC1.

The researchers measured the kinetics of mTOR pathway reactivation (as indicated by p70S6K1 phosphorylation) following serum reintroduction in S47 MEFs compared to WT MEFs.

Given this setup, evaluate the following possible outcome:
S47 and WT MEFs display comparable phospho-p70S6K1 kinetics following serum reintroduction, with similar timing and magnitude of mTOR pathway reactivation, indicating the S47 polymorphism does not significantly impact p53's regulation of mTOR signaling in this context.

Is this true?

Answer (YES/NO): NO